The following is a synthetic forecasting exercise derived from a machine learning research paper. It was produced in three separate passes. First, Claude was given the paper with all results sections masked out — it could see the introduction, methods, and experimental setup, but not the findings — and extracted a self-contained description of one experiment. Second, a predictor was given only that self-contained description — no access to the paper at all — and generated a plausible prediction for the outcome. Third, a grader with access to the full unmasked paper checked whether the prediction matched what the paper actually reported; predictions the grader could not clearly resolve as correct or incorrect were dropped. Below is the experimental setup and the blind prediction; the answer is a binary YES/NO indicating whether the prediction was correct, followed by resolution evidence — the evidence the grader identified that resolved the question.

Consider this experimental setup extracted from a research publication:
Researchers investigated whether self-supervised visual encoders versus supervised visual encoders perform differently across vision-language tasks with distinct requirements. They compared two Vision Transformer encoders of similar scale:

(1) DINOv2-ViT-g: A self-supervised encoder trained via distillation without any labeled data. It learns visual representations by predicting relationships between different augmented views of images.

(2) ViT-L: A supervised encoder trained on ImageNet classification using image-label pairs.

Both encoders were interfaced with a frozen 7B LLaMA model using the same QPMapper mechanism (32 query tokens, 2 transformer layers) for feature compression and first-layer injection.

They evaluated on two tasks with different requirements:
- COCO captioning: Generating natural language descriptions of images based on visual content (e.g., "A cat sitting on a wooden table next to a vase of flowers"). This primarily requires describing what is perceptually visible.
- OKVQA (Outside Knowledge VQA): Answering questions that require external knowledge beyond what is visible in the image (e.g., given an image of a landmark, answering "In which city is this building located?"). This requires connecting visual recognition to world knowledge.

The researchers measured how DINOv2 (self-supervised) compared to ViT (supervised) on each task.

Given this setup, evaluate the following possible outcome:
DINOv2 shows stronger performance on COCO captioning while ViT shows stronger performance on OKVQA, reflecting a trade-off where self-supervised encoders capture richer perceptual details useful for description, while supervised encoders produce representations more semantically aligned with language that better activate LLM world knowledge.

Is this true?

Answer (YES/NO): YES